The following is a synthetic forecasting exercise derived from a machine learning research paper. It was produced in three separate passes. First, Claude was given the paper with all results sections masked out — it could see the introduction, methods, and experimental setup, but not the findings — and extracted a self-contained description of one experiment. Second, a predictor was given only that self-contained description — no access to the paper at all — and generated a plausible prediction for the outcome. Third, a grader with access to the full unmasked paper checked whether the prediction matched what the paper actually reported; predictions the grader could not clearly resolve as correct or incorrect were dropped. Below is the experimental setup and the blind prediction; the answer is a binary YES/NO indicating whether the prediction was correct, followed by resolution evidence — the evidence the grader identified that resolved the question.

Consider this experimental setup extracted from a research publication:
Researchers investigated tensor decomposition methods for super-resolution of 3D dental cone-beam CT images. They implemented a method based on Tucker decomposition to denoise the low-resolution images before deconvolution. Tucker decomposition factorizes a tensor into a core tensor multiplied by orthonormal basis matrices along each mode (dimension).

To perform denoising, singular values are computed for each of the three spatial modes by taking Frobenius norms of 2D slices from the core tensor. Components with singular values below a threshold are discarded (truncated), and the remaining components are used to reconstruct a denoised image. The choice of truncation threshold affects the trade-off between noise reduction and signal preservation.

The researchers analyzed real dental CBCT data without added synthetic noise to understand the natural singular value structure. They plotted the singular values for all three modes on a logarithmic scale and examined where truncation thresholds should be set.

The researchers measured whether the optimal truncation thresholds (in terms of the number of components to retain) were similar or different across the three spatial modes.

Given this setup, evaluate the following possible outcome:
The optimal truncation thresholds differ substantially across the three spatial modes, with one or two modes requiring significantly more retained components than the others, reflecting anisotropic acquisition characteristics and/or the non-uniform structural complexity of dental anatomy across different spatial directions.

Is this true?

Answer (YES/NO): NO